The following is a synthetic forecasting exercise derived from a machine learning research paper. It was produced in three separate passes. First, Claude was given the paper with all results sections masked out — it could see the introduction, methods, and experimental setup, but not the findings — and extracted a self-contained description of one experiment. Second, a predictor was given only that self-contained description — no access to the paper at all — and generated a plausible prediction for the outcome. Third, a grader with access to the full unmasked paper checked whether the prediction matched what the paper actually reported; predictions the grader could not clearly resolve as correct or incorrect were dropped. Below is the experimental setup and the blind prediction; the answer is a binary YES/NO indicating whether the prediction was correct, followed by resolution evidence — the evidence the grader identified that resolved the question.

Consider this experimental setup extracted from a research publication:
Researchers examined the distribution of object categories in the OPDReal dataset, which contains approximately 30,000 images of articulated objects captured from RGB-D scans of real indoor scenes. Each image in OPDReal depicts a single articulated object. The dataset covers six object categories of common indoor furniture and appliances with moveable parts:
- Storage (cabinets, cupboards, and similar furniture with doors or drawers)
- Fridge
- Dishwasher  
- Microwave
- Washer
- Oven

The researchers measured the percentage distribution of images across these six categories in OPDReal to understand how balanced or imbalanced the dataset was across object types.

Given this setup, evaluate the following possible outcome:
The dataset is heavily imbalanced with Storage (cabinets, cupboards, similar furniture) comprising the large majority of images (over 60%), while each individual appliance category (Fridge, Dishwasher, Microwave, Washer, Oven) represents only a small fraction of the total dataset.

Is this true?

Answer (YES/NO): YES